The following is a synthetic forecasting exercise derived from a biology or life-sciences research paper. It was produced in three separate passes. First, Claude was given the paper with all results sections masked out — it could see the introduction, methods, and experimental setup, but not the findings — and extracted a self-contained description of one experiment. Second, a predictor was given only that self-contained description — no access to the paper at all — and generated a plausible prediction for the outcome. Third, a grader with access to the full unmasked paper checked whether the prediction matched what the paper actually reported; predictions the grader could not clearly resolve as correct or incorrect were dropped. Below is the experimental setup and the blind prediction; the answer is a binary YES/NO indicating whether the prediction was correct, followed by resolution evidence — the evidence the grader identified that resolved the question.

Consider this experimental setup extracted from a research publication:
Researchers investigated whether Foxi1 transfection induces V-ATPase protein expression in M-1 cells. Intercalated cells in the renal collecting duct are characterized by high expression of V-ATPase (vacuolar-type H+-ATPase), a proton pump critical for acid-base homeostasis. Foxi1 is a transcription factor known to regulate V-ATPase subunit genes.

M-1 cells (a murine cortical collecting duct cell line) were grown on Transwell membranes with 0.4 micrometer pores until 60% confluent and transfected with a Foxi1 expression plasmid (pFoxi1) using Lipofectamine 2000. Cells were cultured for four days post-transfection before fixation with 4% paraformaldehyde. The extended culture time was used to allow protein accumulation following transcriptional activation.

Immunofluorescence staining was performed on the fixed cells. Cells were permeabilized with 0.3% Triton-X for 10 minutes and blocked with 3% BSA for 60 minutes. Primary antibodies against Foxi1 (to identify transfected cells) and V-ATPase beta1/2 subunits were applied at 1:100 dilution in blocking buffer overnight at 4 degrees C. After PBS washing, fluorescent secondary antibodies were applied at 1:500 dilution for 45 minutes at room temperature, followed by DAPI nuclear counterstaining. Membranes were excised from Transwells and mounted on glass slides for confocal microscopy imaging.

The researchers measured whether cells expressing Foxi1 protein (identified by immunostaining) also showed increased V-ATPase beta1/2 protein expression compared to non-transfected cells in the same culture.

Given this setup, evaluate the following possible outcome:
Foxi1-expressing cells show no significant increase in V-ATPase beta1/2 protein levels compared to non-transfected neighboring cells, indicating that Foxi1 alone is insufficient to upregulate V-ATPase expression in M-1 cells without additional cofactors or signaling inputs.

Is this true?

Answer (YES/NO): NO